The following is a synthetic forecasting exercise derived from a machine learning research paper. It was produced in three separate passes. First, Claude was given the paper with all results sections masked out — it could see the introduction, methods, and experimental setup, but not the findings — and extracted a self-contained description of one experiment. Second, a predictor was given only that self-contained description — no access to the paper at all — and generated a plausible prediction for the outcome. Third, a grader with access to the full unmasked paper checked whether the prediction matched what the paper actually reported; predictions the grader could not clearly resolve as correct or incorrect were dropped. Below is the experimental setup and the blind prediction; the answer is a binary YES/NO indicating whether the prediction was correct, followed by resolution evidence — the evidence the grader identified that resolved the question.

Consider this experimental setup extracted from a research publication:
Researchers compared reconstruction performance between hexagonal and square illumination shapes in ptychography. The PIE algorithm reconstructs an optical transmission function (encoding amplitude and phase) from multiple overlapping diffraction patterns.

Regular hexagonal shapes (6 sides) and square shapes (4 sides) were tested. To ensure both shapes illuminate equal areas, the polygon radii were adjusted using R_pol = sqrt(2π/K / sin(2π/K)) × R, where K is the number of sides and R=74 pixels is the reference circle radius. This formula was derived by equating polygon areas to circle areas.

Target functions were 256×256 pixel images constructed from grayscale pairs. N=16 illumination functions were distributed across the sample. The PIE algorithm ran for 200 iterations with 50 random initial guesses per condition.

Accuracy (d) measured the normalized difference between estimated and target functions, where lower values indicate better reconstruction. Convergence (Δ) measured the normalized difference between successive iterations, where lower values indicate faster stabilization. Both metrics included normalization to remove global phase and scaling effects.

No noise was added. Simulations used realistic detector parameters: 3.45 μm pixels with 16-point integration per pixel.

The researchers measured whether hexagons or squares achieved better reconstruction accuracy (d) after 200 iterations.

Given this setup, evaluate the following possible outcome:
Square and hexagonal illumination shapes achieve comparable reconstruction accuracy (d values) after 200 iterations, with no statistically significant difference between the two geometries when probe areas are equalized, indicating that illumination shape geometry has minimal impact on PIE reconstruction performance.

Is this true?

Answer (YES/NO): NO